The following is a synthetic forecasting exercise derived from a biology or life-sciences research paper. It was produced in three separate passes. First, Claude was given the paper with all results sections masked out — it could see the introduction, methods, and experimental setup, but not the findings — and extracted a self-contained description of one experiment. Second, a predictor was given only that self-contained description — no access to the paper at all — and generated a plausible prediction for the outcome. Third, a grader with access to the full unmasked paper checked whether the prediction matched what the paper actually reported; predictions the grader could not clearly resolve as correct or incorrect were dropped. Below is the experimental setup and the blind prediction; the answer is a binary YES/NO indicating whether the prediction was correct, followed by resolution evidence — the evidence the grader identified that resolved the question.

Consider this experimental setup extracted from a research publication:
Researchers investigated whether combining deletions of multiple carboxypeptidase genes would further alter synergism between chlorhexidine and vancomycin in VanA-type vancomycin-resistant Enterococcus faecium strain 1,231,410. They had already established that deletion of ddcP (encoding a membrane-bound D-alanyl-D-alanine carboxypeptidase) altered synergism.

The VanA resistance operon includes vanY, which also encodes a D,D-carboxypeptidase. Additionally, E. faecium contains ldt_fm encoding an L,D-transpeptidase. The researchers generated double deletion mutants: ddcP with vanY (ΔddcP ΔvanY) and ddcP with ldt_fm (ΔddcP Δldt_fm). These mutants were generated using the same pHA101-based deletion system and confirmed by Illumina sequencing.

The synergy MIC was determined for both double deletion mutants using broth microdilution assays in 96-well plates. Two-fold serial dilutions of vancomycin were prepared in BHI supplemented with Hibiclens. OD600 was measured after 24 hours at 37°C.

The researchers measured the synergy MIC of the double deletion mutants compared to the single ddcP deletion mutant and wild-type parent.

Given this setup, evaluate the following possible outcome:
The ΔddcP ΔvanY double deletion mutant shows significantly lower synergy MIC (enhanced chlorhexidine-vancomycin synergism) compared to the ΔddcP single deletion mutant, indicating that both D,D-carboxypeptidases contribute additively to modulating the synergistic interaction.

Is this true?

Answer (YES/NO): NO